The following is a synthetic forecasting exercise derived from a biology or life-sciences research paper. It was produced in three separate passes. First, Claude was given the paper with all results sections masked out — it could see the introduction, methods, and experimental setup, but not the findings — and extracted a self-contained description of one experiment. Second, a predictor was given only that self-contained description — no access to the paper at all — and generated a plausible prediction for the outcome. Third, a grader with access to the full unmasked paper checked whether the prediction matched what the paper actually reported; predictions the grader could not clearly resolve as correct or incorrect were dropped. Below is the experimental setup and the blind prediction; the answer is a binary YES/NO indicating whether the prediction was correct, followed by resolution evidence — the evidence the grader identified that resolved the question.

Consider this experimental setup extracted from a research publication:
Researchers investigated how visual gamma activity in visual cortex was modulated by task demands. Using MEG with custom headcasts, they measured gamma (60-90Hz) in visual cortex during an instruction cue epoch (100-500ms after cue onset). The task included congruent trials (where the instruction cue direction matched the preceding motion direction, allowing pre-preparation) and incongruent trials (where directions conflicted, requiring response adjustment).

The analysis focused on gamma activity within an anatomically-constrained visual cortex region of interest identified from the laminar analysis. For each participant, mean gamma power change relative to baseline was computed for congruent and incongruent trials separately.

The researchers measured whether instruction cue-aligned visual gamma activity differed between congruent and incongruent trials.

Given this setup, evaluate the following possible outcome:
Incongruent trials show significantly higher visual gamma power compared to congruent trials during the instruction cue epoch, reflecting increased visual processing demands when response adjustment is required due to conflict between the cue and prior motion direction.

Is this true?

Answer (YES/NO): YES